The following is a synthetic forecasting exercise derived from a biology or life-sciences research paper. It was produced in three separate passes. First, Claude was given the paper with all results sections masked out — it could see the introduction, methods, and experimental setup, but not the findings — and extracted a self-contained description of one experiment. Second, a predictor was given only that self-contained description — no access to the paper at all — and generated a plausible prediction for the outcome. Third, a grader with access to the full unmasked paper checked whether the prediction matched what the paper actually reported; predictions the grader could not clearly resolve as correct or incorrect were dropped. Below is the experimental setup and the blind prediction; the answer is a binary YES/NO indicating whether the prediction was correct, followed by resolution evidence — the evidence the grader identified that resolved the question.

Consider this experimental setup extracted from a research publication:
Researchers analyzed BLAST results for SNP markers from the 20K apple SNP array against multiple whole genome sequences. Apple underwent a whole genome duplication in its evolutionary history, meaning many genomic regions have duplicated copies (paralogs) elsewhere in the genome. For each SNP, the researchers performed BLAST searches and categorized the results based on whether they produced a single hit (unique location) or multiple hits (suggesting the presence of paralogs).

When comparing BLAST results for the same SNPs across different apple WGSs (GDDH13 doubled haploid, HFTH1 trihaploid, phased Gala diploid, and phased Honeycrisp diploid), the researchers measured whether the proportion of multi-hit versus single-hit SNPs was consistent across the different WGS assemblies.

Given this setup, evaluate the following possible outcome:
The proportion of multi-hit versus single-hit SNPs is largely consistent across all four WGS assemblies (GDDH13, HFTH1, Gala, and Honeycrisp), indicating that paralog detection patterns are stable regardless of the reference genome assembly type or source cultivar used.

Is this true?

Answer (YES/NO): NO